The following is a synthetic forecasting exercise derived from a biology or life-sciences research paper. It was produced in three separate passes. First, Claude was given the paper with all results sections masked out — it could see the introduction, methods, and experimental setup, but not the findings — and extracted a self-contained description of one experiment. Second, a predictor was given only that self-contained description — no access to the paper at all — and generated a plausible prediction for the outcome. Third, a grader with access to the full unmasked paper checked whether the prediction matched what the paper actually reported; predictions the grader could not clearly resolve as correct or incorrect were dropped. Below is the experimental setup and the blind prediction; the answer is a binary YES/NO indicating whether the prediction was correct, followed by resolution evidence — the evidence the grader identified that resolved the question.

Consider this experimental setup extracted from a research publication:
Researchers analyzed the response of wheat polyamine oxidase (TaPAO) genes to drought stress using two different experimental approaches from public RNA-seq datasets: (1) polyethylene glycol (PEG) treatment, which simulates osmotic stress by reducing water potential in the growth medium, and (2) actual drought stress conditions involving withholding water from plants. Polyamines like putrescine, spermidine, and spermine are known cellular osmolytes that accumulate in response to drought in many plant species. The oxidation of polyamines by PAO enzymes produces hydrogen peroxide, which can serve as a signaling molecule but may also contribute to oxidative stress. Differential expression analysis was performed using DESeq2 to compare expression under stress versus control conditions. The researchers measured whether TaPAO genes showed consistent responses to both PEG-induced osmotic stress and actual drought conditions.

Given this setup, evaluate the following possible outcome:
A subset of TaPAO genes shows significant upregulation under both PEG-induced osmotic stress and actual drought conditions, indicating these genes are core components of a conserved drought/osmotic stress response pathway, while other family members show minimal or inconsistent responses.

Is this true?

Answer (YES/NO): NO